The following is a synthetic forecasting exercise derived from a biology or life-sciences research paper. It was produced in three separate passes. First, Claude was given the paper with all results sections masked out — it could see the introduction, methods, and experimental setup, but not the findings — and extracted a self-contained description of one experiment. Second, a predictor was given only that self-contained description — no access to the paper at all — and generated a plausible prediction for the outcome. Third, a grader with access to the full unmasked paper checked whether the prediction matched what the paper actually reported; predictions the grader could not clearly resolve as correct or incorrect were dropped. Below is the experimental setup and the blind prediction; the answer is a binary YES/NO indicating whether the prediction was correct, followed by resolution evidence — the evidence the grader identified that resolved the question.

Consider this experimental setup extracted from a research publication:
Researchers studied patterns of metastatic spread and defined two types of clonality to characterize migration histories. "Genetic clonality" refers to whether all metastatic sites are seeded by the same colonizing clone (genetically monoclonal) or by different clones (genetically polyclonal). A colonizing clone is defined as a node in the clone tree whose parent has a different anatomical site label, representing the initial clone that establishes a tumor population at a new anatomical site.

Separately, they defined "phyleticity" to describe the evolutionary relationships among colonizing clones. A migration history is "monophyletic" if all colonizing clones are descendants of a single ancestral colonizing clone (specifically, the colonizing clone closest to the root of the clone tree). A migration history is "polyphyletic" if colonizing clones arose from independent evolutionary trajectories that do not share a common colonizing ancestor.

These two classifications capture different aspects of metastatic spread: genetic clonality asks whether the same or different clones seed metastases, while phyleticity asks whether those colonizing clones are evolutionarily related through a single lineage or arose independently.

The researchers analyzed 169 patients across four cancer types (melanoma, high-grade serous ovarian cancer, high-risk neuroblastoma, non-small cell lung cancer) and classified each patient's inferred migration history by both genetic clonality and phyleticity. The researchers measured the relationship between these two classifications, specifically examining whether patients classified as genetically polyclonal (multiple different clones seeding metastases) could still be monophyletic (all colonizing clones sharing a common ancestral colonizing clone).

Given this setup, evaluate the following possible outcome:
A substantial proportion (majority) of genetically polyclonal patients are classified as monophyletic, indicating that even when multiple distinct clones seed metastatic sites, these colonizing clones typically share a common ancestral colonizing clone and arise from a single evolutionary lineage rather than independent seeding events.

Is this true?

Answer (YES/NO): YES